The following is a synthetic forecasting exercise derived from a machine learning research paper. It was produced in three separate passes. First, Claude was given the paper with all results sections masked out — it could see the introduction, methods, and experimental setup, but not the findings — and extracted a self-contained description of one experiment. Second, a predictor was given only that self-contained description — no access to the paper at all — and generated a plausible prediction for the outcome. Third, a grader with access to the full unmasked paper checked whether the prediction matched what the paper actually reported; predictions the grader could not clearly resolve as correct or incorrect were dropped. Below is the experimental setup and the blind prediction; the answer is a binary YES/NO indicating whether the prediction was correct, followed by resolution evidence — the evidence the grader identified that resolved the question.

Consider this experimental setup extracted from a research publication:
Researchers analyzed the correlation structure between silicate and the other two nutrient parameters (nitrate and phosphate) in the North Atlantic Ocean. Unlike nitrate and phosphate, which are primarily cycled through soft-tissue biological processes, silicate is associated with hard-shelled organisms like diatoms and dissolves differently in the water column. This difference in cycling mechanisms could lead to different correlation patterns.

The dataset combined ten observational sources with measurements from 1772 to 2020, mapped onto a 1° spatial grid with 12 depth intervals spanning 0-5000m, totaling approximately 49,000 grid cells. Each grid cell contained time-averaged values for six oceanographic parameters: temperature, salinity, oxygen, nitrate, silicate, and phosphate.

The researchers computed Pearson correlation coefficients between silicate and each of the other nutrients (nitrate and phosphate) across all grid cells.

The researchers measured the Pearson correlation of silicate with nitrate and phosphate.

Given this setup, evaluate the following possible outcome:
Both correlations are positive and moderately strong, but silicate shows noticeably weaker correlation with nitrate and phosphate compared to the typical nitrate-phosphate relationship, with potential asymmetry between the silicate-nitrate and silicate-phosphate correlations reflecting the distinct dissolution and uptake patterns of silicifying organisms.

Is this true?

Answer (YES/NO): NO